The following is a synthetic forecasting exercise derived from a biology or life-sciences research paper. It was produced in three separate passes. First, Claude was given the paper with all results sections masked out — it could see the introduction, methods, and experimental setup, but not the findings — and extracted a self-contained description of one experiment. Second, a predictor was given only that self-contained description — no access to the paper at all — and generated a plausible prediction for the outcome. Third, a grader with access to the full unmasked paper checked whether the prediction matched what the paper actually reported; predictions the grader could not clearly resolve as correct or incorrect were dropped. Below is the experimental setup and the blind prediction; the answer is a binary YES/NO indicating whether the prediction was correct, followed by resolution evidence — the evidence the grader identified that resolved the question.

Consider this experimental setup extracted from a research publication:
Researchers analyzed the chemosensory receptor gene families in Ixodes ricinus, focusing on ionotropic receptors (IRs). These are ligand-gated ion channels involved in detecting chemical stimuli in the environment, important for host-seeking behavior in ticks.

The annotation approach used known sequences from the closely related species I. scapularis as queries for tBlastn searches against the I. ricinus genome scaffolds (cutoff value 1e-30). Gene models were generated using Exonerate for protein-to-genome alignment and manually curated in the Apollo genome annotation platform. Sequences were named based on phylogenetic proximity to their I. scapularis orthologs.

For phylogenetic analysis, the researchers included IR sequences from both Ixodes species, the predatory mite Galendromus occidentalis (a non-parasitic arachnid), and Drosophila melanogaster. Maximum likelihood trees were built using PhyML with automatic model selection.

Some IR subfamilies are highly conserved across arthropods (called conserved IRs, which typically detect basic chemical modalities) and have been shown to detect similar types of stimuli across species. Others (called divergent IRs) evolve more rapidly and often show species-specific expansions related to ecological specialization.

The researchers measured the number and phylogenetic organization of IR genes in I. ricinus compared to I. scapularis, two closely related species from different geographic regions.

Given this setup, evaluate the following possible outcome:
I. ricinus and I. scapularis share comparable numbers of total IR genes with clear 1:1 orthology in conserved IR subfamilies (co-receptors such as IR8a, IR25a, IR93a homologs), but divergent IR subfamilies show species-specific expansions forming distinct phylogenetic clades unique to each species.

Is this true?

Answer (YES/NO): NO